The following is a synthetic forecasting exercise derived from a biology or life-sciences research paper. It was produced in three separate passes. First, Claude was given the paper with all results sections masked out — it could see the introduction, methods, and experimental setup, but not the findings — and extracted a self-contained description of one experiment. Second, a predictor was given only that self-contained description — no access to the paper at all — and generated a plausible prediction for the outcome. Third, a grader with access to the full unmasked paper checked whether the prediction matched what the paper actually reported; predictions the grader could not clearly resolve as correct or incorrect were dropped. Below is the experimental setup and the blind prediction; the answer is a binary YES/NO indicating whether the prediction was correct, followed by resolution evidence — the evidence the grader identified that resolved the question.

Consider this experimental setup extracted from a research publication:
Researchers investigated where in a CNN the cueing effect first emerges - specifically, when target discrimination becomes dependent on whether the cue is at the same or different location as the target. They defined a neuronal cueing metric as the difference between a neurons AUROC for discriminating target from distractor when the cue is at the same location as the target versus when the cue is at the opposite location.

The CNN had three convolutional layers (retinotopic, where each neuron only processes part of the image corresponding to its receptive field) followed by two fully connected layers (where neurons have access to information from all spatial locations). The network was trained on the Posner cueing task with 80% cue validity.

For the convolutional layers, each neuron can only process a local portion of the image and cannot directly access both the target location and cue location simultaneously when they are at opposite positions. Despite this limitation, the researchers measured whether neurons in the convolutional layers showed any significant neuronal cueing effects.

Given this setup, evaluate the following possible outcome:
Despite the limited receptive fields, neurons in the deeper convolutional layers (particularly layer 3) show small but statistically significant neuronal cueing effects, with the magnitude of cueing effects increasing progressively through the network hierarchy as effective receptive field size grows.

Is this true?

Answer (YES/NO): NO